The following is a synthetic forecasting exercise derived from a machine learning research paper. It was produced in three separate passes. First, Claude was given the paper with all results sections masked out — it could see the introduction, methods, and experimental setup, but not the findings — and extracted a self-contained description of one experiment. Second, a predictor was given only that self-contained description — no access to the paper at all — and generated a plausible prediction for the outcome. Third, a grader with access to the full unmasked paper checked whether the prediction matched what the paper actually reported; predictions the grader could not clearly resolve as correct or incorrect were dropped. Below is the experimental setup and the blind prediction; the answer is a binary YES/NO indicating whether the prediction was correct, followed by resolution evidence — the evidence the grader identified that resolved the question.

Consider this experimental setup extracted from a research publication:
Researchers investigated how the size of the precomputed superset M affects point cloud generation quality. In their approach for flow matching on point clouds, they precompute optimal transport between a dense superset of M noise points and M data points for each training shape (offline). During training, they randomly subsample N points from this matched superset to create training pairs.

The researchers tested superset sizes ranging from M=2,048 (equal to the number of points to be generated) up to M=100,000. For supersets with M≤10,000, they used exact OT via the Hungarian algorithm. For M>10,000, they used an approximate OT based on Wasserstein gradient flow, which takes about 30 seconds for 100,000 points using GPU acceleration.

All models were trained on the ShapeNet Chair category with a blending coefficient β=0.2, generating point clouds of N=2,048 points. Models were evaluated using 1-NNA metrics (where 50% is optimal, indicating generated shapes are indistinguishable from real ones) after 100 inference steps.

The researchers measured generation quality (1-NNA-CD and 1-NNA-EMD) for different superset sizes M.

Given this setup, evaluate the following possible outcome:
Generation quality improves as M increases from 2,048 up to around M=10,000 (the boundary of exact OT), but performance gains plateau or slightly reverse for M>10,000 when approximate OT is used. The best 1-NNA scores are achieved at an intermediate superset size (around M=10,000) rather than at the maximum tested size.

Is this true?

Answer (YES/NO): NO